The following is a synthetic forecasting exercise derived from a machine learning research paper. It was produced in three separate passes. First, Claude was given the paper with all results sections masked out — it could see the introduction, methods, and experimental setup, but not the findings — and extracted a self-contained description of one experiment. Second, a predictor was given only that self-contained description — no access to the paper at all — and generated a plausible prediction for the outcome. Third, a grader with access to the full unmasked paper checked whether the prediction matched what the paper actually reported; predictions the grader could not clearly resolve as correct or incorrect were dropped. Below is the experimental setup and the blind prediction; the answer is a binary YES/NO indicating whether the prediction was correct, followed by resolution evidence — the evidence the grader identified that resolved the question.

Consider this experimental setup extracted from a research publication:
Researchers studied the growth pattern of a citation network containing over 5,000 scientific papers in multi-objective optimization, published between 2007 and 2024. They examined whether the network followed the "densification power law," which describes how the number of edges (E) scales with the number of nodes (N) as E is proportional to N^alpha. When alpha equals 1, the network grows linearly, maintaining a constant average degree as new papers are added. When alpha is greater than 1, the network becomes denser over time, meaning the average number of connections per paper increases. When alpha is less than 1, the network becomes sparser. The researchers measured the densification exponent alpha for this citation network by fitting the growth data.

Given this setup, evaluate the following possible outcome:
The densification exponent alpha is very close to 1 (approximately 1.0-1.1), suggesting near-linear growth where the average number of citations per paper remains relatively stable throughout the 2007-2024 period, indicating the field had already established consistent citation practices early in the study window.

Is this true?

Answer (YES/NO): NO